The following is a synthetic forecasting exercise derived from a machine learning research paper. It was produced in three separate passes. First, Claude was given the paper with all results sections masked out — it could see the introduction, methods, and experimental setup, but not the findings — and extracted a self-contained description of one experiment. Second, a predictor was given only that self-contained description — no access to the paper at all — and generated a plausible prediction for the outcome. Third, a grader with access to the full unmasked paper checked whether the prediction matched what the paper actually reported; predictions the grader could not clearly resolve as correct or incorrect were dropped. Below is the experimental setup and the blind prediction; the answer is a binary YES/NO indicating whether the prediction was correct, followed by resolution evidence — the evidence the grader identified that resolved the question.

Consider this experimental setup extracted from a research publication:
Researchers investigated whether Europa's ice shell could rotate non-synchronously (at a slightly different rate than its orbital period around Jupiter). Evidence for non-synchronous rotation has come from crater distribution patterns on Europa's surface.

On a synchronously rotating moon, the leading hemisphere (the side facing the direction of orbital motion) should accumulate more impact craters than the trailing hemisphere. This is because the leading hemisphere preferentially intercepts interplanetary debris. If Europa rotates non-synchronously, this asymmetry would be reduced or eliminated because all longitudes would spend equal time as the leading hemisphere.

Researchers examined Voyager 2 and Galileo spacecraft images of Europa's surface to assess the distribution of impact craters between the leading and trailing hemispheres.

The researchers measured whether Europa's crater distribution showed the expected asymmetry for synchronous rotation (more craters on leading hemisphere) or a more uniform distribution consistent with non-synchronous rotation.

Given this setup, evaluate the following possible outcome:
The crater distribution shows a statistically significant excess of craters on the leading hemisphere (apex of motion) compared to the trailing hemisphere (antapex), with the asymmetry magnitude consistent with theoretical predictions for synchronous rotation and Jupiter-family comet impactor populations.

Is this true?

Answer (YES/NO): NO